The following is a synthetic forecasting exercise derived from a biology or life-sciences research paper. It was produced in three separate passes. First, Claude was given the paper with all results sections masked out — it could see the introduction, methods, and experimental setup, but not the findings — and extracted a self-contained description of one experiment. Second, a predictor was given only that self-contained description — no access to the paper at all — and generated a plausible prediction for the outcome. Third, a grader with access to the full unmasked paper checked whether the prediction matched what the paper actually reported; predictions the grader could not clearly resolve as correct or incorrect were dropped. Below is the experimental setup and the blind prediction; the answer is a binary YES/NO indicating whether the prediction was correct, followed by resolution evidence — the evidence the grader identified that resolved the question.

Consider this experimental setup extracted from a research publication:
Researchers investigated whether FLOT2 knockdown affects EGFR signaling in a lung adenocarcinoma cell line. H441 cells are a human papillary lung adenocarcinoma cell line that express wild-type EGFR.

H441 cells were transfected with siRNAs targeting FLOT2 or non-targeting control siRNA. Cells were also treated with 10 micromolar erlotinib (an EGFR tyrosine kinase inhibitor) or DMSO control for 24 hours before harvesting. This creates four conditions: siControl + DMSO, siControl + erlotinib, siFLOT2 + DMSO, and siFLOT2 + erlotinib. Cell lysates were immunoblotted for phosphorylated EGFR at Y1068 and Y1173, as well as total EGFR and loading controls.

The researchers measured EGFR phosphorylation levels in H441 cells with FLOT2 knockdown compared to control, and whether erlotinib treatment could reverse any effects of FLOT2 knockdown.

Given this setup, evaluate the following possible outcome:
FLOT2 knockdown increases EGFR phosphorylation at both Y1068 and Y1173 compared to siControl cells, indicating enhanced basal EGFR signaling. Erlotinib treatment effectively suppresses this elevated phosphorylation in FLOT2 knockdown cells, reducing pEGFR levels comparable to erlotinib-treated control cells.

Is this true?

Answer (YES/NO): YES